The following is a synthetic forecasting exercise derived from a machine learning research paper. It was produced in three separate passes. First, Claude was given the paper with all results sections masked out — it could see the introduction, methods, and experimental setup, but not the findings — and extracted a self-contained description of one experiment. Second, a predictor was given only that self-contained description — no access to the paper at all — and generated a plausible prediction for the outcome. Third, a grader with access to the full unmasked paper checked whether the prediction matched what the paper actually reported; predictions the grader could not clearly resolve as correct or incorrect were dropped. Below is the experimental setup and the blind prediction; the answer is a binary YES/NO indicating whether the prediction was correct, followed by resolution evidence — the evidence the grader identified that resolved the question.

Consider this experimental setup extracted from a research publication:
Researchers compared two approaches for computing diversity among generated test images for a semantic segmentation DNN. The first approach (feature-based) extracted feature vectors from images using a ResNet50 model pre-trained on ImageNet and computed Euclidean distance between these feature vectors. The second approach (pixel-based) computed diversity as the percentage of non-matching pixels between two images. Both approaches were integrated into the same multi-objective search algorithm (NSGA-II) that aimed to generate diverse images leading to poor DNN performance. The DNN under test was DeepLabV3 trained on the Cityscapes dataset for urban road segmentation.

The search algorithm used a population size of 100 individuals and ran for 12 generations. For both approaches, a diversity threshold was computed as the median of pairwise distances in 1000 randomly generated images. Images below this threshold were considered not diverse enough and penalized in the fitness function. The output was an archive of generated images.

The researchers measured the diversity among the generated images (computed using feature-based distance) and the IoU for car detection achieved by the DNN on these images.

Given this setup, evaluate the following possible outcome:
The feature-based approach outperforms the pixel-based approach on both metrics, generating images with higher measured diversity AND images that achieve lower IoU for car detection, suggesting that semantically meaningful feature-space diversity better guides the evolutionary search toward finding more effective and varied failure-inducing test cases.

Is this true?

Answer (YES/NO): NO